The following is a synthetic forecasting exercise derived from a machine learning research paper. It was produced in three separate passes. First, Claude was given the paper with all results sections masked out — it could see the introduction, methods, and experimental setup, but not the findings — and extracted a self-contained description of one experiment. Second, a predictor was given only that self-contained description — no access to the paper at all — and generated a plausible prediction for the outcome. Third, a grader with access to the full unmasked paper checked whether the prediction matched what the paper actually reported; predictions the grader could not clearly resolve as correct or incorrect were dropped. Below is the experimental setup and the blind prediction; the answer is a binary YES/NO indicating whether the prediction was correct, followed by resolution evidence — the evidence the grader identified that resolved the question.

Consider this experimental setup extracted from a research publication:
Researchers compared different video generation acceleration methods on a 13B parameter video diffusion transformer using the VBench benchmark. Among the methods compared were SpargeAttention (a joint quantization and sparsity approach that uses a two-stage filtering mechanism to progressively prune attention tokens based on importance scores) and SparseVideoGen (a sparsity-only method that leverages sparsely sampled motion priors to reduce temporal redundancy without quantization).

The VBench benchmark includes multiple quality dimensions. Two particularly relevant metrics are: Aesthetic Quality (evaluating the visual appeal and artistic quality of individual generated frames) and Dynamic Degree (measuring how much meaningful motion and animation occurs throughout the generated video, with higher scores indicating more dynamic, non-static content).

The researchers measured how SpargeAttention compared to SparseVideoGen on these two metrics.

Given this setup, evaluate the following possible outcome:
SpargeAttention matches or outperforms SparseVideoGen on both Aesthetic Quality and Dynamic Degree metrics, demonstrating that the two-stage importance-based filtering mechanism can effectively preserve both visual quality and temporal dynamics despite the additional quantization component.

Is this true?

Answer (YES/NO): NO